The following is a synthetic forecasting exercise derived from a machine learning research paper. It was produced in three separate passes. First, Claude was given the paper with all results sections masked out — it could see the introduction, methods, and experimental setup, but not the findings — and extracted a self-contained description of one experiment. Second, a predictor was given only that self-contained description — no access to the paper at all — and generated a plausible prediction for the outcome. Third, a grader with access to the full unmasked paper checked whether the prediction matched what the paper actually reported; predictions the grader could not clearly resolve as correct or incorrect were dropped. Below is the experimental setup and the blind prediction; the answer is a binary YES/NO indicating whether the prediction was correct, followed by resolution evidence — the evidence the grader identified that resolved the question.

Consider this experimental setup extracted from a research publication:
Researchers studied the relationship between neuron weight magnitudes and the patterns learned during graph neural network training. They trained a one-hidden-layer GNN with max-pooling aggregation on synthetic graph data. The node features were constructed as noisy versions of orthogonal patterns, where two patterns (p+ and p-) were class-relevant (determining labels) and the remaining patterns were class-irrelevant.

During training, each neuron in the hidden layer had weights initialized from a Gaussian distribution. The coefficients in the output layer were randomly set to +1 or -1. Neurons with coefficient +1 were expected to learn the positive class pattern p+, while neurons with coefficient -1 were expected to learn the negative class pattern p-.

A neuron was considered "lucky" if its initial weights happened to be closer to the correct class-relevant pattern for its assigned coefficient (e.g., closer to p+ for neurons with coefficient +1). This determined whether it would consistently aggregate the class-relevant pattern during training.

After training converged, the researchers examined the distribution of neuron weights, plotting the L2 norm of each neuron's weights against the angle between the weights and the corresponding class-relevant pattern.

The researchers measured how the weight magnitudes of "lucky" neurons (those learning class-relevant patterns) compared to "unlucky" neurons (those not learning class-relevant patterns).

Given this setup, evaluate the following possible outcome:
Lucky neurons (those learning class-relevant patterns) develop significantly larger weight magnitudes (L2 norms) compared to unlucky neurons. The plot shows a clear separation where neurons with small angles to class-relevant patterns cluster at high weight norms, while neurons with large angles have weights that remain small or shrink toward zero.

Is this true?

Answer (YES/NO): YES